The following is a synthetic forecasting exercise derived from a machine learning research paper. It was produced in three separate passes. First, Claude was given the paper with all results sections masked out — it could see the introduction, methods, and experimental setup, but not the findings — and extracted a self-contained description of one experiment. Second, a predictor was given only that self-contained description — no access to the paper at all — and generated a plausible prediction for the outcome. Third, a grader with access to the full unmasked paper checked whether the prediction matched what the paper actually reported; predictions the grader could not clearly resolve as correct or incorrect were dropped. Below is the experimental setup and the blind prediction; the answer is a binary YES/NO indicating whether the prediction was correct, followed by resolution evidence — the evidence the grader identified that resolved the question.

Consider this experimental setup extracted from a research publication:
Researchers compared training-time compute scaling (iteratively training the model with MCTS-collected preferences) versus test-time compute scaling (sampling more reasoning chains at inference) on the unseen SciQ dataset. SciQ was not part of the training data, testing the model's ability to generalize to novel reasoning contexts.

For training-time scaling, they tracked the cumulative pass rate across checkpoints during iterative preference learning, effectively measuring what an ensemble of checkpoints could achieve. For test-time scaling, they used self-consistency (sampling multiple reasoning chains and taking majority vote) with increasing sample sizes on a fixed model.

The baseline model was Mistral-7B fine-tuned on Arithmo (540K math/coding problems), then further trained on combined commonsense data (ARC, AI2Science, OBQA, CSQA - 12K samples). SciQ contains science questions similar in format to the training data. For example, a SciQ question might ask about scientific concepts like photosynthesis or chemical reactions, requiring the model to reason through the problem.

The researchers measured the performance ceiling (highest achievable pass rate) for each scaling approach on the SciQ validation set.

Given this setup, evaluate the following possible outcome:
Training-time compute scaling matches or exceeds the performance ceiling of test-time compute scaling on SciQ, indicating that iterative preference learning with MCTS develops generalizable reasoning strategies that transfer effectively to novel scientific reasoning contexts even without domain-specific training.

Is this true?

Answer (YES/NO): YES